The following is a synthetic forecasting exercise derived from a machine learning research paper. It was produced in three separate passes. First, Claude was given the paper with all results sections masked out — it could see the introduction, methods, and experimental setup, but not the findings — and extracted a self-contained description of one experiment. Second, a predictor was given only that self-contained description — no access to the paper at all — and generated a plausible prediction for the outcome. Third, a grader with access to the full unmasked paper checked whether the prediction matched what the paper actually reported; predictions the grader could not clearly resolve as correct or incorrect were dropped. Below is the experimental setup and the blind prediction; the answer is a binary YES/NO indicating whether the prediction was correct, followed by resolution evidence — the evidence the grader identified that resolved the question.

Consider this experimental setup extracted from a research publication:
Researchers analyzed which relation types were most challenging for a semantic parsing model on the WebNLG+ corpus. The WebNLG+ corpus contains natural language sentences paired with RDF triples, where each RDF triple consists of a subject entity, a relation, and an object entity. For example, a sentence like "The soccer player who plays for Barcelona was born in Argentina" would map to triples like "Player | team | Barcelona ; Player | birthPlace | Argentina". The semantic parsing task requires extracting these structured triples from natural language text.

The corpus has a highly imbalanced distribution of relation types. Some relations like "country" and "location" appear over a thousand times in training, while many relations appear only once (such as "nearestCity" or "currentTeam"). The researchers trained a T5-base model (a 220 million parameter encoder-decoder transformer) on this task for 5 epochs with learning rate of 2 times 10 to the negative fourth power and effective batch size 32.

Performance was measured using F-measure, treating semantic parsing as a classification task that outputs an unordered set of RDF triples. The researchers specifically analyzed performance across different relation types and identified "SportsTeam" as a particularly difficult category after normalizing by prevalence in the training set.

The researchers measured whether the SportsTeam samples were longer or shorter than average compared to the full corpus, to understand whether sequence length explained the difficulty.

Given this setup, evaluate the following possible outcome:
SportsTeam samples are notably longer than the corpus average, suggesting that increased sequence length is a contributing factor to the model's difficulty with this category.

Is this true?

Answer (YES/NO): NO